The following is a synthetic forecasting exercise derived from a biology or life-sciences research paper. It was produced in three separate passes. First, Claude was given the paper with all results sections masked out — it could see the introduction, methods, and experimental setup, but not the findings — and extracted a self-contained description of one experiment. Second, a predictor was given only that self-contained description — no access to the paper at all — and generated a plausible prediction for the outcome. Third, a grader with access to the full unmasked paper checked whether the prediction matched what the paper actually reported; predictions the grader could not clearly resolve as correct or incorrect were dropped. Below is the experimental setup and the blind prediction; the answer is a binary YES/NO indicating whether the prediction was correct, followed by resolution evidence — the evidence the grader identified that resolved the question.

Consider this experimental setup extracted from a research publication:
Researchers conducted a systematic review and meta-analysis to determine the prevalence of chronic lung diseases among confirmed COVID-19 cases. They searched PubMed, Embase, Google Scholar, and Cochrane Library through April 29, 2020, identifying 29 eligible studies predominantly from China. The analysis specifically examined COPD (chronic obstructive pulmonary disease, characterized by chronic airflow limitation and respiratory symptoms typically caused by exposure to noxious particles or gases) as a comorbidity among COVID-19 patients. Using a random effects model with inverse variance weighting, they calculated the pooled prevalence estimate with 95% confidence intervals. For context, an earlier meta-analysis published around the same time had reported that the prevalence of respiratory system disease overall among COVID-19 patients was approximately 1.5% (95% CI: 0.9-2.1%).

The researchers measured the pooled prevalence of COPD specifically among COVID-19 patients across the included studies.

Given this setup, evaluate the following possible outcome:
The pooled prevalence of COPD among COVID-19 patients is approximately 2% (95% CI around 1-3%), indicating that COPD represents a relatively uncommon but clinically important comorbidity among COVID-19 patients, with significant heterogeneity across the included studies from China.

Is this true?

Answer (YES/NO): YES